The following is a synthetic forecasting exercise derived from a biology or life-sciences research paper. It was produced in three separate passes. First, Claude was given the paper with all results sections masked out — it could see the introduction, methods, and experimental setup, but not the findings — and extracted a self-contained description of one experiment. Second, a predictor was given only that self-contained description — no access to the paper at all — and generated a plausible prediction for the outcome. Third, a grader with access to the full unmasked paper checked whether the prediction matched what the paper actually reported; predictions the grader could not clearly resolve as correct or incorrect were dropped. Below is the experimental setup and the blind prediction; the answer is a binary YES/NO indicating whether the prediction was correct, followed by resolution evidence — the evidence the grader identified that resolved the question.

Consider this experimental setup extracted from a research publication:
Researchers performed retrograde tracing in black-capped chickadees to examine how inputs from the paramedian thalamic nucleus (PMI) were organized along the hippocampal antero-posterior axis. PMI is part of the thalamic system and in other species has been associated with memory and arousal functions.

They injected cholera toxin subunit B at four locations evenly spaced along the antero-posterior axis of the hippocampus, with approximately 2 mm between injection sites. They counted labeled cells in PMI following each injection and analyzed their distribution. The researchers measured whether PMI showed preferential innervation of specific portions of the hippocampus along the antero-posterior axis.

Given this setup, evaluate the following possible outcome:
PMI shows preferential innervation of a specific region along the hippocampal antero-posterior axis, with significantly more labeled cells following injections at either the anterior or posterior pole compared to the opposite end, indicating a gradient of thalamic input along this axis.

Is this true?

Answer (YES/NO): YES